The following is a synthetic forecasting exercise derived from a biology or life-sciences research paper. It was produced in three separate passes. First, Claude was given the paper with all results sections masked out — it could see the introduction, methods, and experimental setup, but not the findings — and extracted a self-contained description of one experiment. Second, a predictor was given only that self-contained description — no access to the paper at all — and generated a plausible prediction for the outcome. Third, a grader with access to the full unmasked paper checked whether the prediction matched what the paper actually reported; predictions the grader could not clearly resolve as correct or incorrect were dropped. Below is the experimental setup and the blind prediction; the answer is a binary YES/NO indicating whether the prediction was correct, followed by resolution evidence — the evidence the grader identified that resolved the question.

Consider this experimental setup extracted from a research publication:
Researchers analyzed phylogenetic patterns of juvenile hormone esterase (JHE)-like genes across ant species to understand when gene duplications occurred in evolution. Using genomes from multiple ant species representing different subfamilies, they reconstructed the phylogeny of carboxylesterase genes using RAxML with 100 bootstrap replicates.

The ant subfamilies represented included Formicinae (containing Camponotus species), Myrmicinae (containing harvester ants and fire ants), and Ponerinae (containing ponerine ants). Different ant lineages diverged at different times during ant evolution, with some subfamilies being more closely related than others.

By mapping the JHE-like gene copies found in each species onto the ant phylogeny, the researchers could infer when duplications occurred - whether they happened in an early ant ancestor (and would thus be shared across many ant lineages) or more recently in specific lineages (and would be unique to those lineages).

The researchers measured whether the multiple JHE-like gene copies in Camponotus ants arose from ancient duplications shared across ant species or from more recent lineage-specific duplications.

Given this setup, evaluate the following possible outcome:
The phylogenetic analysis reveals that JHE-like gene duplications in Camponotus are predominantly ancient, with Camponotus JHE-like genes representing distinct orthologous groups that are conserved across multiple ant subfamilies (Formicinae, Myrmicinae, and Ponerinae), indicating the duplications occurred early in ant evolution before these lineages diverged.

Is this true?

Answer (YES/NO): NO